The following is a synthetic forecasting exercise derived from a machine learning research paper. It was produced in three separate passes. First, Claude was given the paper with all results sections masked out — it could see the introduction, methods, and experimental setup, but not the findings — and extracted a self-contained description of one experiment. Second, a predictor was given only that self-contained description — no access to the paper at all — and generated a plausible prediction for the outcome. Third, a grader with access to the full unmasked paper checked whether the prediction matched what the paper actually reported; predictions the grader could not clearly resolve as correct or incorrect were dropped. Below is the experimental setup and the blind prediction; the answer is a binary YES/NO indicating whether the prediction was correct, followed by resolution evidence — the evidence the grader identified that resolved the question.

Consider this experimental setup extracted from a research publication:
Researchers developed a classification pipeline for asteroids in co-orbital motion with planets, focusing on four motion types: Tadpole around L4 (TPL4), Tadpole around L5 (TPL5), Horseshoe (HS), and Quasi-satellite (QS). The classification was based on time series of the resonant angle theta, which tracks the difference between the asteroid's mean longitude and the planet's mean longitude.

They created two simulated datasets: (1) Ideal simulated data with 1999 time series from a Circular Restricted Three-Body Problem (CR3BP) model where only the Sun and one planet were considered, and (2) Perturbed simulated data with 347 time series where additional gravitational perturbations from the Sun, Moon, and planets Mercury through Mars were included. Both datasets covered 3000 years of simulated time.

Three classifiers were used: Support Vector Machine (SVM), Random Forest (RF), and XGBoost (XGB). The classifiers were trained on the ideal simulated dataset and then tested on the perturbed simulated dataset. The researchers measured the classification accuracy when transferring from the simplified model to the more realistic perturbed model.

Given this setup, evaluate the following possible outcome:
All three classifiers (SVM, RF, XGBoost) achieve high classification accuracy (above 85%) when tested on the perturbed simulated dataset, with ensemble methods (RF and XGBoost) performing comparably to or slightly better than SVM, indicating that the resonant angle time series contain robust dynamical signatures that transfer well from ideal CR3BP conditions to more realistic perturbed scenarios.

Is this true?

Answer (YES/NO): YES